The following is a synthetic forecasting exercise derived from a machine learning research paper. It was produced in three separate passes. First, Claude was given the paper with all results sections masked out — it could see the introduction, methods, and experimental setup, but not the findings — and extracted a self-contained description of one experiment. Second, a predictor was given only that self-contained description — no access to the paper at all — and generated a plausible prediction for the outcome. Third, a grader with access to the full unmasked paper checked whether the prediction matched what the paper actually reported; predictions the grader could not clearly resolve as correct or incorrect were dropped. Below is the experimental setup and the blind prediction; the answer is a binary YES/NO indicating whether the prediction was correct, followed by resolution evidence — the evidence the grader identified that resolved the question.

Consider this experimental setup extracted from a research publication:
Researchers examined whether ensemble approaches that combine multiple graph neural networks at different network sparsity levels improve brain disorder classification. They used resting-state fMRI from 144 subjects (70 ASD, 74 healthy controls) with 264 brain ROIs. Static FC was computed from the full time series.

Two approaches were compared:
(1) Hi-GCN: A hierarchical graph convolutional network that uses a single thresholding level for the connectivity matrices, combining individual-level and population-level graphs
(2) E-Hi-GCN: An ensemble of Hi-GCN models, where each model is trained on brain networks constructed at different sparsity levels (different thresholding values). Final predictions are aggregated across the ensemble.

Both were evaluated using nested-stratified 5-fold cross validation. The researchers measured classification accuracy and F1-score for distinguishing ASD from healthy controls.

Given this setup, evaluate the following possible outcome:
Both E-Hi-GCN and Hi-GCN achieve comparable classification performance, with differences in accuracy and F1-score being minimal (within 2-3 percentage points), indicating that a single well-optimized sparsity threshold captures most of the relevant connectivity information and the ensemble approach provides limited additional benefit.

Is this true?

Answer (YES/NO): NO